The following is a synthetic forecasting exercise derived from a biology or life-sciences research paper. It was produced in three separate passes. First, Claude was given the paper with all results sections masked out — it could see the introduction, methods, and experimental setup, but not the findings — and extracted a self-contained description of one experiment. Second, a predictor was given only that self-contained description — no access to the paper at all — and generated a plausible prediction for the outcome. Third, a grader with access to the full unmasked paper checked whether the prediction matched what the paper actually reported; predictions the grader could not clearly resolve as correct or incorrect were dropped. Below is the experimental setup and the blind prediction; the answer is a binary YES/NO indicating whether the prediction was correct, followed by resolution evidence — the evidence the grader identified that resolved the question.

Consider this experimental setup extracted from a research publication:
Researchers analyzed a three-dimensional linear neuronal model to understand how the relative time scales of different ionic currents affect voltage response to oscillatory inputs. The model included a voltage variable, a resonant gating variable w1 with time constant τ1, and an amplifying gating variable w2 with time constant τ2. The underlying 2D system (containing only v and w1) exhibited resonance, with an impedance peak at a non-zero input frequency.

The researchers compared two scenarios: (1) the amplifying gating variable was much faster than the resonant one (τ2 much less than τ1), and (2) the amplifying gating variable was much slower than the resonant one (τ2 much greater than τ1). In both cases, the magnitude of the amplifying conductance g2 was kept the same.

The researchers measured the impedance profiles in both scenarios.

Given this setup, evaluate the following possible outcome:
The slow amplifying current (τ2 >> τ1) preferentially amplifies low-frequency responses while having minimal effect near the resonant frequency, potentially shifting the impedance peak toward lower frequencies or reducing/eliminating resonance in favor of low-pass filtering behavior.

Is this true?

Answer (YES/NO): NO